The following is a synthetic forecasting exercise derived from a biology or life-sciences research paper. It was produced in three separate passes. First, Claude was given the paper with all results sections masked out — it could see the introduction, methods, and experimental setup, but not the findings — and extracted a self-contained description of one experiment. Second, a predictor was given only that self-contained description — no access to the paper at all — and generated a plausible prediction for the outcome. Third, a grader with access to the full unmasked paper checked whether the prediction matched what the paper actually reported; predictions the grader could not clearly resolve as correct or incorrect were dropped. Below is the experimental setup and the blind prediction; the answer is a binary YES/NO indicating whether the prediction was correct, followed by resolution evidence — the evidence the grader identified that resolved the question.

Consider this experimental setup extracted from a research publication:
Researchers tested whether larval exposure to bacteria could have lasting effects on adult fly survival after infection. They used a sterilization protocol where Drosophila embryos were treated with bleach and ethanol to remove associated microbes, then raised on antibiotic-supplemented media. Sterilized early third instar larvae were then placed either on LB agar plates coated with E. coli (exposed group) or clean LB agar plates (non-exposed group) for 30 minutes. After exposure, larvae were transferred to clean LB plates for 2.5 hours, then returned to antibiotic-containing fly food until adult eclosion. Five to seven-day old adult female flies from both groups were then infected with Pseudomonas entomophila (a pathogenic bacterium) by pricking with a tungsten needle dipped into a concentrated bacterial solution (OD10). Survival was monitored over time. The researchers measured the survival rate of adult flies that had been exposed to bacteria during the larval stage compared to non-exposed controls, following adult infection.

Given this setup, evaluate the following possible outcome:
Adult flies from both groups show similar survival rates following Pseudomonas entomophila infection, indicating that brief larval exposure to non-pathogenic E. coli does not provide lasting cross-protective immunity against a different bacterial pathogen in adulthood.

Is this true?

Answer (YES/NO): YES